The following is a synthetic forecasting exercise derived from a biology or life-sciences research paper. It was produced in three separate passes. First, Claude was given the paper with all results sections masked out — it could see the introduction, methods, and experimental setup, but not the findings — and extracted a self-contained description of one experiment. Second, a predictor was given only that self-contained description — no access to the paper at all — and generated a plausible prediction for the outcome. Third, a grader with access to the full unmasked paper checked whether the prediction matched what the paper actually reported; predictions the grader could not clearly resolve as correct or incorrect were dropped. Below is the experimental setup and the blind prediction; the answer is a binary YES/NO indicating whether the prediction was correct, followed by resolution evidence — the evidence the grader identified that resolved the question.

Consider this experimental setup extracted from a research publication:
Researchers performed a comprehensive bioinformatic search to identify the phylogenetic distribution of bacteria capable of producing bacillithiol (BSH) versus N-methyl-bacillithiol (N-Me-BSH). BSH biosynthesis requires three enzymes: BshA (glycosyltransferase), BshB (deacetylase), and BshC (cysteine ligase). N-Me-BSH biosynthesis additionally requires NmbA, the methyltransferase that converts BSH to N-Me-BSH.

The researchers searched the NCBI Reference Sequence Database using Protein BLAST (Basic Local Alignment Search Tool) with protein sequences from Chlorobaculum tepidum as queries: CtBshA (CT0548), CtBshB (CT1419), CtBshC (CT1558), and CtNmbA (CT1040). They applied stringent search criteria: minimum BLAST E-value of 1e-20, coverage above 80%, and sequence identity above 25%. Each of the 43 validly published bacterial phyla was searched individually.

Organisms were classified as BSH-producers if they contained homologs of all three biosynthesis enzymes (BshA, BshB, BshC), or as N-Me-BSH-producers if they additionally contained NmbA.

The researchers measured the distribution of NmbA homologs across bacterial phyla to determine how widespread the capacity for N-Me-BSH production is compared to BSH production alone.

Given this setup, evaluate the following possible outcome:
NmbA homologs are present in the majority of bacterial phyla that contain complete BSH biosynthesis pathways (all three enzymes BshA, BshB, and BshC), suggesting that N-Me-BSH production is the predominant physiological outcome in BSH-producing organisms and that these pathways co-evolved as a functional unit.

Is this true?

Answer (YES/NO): NO